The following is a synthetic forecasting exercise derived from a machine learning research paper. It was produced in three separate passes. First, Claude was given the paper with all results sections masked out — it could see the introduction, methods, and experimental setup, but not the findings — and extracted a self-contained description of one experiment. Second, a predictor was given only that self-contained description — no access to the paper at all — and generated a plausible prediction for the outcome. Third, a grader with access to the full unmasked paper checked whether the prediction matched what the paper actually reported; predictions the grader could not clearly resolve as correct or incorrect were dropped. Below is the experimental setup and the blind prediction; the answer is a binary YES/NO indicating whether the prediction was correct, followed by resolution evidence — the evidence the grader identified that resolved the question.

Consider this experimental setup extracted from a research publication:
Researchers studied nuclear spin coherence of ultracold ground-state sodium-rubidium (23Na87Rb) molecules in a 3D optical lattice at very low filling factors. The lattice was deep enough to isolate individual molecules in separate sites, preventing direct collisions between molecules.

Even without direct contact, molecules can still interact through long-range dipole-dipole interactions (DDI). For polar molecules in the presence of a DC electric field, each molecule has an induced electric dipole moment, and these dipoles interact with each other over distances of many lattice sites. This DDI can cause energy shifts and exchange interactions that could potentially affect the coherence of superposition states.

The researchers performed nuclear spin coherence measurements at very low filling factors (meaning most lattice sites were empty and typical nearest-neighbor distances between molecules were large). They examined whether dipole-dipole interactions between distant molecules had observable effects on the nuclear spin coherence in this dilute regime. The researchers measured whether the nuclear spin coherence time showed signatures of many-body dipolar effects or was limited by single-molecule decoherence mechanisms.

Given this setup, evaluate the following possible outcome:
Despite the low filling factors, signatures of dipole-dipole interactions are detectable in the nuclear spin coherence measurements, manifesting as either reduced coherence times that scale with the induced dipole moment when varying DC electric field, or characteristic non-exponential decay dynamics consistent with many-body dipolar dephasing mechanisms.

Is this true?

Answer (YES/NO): NO